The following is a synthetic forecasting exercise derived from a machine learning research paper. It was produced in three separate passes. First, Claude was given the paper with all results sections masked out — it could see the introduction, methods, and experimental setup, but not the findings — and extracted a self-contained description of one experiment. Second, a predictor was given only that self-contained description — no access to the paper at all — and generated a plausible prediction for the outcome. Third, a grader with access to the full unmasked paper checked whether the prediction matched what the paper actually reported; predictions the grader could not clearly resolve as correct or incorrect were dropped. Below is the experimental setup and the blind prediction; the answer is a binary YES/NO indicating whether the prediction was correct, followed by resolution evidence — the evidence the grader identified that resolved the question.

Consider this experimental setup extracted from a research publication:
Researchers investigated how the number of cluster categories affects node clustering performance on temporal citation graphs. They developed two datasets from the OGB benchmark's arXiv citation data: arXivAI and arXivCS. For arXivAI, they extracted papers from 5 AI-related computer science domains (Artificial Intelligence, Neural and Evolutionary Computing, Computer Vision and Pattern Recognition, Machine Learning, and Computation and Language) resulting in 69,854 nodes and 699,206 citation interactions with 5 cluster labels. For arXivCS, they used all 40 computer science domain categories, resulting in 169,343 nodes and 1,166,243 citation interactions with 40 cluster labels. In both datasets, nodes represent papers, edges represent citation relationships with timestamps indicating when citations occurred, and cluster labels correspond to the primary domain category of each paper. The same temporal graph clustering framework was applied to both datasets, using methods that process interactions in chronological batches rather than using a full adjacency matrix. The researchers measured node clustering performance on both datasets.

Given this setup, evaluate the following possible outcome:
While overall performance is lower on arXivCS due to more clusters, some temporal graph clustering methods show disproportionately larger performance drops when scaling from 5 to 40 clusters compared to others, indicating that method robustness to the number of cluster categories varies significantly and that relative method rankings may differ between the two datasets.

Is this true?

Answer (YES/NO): YES